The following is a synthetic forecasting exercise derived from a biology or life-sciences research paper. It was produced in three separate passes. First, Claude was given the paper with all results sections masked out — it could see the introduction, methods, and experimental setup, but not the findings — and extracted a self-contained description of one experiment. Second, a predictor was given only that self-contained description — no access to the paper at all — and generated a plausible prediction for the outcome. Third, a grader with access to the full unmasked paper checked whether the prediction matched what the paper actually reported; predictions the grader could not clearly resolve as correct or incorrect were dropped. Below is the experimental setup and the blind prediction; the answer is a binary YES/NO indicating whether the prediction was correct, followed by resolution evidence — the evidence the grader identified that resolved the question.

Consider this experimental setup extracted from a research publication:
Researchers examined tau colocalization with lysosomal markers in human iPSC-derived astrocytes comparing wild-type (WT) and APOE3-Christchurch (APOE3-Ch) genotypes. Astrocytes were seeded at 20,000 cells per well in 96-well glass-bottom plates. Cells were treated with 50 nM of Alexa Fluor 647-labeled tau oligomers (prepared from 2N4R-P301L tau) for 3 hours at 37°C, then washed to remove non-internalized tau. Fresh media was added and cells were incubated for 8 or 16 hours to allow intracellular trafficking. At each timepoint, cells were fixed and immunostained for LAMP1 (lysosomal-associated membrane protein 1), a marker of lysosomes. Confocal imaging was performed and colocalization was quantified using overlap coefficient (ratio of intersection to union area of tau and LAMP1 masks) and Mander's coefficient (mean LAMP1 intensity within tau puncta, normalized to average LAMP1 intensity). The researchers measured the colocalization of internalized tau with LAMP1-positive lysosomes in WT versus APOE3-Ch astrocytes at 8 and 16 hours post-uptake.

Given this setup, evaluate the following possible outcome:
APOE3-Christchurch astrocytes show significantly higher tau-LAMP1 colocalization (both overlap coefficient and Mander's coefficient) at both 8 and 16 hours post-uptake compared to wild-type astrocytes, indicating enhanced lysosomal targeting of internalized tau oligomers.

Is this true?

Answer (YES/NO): NO